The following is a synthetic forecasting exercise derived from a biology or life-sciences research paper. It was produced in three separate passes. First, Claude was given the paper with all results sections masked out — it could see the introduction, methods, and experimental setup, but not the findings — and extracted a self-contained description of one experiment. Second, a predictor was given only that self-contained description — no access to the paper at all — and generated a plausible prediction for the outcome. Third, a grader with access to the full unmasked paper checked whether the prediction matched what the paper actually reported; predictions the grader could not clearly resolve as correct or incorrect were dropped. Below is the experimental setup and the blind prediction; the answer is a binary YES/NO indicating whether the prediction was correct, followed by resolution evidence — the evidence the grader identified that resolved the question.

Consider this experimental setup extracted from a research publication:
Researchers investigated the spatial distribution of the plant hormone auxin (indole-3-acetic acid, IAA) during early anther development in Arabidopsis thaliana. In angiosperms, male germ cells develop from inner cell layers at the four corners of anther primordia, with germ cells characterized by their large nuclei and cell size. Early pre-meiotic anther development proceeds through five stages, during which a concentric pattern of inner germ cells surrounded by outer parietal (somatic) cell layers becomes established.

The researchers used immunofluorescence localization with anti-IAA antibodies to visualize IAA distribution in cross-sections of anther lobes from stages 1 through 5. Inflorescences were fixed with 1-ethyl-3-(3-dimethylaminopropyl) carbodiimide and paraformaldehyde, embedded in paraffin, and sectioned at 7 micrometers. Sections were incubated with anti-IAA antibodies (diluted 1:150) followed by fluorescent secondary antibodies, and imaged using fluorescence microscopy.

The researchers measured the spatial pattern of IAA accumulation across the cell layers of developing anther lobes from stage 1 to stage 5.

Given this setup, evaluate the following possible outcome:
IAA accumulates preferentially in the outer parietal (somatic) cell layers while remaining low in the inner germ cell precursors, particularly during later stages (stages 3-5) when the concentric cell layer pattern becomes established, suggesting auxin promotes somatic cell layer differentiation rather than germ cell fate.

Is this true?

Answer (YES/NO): NO